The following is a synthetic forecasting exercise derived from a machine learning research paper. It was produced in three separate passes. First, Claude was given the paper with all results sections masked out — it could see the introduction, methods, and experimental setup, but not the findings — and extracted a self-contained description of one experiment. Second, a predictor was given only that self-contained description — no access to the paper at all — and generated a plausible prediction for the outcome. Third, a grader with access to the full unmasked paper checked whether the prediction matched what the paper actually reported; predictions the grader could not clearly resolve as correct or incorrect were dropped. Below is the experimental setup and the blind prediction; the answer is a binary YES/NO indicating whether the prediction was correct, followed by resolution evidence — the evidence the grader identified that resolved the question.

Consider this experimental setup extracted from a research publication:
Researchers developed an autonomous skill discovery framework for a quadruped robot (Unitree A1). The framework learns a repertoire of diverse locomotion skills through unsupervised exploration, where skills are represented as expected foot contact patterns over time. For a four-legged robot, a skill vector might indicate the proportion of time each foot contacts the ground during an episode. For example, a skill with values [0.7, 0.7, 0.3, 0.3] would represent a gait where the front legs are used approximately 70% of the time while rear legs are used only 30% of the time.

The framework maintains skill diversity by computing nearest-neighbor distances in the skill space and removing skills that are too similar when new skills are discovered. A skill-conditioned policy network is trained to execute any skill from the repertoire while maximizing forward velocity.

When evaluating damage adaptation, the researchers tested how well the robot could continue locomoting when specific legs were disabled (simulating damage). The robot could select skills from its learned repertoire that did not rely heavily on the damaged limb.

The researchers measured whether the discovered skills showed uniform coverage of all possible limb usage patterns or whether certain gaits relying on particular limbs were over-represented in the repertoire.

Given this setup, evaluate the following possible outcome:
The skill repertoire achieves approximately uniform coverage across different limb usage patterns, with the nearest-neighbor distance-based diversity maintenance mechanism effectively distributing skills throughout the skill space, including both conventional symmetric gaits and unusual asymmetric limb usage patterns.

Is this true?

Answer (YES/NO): NO